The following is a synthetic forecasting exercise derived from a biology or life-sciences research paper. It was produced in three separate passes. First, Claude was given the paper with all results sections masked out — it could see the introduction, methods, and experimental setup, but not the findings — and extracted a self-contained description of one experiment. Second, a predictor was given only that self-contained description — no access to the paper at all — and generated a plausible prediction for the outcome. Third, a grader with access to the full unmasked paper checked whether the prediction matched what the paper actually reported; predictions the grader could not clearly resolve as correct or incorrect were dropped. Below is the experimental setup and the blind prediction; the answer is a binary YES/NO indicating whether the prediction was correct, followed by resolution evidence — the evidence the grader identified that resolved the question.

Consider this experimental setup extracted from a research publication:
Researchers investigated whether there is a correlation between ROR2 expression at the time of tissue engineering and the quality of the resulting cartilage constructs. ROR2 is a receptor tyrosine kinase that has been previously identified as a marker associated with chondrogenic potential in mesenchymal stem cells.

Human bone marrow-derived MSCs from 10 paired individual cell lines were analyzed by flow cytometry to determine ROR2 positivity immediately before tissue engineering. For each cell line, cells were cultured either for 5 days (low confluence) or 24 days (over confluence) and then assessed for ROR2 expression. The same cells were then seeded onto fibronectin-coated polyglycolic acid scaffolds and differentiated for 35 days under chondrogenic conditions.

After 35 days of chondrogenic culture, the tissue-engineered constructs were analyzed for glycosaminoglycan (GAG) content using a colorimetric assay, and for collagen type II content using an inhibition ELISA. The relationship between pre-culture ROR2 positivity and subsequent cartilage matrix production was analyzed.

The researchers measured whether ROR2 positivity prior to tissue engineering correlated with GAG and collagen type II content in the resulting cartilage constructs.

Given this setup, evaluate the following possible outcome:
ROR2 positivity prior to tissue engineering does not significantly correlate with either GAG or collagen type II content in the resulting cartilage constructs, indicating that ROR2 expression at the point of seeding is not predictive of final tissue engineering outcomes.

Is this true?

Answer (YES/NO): NO